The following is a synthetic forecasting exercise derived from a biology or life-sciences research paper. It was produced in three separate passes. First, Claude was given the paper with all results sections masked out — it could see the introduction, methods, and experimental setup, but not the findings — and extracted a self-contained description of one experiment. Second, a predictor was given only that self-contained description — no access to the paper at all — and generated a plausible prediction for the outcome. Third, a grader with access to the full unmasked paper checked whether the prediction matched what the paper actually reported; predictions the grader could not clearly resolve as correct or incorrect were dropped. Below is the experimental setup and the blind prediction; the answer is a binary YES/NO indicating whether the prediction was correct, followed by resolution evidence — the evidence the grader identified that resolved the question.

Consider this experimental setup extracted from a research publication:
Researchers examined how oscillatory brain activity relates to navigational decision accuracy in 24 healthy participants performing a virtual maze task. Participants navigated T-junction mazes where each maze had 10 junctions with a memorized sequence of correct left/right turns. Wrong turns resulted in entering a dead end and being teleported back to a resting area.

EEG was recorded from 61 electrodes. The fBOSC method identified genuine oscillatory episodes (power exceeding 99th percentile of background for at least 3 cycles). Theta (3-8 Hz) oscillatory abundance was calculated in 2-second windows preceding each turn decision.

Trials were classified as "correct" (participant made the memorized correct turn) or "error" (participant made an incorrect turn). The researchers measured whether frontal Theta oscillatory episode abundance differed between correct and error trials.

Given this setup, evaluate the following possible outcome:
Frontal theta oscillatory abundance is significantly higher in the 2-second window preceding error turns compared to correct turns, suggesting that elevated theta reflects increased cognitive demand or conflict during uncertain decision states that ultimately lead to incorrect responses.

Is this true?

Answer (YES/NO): NO